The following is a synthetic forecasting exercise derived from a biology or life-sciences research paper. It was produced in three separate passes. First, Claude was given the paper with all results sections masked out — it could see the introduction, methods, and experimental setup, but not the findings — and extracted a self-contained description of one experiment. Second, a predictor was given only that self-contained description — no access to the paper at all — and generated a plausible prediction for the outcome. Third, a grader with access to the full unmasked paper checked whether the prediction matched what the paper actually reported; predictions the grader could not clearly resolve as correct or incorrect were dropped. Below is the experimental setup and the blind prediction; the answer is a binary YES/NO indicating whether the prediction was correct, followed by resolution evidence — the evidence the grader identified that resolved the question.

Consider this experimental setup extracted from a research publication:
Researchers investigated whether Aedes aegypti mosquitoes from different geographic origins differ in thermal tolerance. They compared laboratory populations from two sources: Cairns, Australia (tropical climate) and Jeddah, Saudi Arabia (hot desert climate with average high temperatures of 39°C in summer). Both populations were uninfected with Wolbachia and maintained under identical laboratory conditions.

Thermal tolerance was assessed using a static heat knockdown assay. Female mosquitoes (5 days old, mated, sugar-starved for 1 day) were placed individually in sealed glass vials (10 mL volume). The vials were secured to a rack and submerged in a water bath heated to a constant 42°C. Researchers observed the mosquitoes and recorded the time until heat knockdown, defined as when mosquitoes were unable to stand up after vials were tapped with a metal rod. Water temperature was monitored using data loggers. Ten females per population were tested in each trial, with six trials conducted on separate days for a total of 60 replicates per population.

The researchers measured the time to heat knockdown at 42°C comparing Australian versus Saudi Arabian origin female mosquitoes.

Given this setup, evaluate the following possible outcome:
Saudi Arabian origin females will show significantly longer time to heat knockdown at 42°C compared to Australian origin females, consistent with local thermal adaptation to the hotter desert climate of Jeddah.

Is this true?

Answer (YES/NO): NO